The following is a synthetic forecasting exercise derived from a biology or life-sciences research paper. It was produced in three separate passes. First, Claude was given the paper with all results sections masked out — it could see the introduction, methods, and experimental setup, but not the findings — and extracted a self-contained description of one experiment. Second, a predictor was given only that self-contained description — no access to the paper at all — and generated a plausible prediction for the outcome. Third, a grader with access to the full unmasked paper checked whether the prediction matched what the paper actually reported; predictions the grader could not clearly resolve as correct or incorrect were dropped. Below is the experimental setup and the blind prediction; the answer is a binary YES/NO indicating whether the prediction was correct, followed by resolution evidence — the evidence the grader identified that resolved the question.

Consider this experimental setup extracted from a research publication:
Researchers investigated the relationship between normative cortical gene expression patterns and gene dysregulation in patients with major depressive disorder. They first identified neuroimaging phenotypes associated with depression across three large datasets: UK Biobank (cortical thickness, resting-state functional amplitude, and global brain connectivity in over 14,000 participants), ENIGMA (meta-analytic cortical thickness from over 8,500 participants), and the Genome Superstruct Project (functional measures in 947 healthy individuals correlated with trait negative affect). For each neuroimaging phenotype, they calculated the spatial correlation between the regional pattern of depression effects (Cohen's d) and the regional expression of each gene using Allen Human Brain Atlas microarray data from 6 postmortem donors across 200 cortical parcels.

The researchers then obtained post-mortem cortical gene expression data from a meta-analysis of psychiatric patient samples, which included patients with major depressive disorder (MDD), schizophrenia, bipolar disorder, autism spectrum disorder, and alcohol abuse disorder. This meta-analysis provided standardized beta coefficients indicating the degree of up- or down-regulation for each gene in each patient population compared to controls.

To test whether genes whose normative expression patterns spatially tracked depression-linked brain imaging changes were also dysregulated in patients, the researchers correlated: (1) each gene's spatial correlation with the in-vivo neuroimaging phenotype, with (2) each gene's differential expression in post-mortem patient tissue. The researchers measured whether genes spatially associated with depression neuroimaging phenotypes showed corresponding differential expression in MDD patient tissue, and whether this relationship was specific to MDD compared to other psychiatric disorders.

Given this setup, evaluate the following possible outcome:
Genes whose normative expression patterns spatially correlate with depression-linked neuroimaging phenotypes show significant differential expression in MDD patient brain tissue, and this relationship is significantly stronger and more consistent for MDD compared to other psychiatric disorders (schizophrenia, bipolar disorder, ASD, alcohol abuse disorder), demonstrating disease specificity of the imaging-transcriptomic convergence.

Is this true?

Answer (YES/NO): YES